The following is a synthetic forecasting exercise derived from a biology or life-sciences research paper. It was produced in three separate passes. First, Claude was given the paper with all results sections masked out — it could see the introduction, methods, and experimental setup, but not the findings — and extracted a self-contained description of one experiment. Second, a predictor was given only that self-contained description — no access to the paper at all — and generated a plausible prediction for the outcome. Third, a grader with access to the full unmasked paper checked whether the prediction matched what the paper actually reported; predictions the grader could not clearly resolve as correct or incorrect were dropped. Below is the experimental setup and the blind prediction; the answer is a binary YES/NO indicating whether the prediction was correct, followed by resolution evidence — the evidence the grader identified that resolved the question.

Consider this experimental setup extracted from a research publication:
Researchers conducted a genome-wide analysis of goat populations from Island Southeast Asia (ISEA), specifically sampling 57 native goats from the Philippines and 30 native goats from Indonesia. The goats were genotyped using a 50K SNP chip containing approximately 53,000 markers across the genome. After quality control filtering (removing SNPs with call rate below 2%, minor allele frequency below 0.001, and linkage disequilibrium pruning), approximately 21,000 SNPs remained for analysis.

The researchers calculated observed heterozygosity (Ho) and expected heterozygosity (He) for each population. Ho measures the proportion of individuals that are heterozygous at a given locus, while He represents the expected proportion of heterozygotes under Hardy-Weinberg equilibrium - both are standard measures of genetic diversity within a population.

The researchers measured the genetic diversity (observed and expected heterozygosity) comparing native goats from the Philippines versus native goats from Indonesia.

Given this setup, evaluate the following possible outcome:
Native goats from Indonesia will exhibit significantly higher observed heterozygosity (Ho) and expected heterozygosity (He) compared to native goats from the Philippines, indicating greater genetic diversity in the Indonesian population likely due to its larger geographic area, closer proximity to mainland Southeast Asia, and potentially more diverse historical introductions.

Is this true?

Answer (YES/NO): NO